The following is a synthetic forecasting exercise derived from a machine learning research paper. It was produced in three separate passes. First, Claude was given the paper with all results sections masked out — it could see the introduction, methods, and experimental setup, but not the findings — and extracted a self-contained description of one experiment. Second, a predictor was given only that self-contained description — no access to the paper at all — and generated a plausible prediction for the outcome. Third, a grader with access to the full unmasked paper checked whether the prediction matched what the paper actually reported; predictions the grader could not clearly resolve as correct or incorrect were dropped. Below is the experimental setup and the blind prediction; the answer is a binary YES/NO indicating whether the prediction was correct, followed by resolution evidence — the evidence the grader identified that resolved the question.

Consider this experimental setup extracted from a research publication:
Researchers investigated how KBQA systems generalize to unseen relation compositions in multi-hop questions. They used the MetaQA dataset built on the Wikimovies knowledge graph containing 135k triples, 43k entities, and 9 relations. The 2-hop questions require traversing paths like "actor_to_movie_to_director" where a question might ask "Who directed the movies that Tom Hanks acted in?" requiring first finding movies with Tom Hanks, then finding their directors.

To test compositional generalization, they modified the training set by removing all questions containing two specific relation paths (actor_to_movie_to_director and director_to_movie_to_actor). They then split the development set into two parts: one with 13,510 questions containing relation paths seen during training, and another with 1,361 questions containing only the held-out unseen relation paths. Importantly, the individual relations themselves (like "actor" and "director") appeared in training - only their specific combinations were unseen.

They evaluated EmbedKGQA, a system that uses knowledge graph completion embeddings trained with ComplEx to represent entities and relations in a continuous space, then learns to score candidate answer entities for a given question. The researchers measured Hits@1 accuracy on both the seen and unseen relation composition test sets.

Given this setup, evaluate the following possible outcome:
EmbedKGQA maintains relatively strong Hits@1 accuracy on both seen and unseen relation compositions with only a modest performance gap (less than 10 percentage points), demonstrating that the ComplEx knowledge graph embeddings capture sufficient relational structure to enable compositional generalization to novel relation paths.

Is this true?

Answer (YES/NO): NO